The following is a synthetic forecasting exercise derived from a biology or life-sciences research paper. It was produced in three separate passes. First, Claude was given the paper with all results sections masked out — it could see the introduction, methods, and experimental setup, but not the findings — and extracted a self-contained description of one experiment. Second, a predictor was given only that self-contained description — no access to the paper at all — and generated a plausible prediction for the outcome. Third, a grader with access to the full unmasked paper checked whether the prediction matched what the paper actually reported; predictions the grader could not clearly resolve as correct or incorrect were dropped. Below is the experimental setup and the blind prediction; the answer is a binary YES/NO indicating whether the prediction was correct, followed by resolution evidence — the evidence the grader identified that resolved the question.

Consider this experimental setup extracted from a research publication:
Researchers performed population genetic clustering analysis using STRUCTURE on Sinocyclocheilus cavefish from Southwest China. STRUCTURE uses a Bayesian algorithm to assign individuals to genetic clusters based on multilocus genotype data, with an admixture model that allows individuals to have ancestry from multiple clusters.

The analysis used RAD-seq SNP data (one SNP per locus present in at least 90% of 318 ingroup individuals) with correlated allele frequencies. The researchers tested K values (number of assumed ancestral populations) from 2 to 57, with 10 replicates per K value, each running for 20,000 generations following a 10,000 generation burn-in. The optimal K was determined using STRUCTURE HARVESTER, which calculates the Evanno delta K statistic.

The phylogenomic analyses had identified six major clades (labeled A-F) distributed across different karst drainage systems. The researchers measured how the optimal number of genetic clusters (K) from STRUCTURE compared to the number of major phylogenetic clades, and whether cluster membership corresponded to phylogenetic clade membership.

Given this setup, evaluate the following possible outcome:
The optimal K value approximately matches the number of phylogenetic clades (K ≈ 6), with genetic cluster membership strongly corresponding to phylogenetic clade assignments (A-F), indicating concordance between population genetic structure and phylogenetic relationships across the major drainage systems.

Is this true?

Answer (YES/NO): YES